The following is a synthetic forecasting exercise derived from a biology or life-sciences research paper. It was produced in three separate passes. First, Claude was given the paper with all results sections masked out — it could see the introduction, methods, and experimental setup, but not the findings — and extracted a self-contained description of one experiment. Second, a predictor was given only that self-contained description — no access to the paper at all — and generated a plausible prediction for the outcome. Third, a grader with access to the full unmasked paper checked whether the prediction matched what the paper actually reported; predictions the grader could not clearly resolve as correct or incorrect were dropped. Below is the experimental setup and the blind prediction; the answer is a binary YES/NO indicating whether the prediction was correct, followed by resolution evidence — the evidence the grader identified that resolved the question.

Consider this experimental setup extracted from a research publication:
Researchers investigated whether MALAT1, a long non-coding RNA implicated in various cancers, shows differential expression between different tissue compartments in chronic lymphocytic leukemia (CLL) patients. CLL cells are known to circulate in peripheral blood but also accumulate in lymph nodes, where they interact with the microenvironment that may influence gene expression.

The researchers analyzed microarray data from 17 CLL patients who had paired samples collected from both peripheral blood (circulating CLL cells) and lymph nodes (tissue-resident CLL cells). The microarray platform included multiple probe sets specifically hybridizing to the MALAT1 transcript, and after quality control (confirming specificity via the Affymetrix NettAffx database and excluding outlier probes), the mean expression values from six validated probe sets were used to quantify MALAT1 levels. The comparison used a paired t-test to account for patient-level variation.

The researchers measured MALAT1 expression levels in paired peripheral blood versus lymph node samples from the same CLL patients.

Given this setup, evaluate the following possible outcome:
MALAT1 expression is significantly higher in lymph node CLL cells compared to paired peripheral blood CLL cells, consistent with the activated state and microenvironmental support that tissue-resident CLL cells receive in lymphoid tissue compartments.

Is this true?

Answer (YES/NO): NO